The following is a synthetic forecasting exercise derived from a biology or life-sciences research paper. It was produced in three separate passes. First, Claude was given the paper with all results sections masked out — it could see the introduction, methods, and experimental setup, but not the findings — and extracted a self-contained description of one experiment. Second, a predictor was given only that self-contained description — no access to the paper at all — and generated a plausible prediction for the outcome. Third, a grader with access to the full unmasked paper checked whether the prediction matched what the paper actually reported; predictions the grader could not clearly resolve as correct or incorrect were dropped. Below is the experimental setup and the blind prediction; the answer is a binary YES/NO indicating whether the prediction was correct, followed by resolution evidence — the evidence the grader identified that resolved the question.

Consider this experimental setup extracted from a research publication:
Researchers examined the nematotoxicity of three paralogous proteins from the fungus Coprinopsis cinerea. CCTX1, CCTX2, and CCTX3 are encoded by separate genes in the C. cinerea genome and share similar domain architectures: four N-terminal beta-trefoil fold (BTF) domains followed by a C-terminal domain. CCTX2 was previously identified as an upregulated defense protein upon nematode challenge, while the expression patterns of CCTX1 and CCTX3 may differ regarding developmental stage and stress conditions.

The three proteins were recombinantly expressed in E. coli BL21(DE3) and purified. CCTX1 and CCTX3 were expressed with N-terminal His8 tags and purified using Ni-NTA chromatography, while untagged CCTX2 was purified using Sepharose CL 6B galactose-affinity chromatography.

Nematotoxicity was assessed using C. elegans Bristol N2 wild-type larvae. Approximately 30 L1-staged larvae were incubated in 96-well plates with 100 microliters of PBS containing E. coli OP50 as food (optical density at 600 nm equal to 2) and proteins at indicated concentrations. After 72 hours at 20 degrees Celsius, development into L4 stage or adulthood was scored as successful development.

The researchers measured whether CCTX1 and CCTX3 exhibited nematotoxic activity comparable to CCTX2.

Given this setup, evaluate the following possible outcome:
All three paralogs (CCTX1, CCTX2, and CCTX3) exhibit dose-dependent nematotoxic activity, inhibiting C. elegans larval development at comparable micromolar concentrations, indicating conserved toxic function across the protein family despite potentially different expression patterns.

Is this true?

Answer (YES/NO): YES